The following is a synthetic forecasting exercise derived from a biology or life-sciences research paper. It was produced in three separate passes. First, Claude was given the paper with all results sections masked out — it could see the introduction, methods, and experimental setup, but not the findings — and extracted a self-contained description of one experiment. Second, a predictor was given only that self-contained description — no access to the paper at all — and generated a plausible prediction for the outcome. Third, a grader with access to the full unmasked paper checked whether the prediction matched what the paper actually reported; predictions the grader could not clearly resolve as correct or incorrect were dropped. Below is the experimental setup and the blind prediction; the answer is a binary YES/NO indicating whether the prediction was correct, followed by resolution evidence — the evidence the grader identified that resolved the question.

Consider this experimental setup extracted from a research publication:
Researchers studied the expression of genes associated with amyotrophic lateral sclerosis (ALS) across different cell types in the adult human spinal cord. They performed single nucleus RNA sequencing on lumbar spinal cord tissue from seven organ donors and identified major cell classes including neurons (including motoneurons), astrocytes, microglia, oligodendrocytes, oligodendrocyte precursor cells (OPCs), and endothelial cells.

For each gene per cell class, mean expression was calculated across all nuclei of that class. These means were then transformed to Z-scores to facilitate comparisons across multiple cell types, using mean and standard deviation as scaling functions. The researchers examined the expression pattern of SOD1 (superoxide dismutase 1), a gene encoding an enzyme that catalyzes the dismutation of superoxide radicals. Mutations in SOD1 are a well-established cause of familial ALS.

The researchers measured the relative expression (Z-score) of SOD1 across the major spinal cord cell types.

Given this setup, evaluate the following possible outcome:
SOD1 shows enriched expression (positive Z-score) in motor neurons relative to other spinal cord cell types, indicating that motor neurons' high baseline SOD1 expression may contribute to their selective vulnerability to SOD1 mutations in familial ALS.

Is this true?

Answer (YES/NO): YES